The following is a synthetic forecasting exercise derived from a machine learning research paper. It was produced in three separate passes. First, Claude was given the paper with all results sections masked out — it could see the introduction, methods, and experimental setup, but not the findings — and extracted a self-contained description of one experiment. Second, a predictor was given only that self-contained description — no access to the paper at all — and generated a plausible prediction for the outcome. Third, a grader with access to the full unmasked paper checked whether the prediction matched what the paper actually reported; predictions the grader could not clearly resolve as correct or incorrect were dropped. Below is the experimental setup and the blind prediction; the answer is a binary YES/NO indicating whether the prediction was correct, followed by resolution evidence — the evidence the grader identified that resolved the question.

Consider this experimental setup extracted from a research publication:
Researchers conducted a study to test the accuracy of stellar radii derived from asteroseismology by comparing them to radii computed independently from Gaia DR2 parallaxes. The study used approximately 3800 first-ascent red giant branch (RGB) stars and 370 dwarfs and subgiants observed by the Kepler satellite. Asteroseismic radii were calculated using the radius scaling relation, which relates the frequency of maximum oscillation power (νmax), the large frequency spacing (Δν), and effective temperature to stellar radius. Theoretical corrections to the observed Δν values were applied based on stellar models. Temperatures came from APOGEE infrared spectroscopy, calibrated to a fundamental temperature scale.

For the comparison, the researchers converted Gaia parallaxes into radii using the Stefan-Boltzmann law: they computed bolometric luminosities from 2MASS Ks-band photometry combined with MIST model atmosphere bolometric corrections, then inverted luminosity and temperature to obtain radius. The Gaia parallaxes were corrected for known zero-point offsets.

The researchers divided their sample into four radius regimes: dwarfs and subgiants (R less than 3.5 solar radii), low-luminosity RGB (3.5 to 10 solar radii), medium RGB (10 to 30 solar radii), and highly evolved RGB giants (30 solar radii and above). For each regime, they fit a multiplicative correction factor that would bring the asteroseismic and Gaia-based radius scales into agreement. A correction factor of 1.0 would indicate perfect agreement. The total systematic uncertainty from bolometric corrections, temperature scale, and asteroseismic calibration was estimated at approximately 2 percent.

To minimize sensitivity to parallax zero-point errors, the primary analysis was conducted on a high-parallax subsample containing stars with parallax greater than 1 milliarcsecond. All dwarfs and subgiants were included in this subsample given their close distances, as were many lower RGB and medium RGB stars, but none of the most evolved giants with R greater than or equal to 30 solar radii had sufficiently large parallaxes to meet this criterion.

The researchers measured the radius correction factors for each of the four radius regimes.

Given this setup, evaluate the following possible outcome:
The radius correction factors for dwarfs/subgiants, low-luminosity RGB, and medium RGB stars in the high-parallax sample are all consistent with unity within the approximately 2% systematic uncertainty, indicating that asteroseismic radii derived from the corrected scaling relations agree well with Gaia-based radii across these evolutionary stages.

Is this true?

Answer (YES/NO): YES